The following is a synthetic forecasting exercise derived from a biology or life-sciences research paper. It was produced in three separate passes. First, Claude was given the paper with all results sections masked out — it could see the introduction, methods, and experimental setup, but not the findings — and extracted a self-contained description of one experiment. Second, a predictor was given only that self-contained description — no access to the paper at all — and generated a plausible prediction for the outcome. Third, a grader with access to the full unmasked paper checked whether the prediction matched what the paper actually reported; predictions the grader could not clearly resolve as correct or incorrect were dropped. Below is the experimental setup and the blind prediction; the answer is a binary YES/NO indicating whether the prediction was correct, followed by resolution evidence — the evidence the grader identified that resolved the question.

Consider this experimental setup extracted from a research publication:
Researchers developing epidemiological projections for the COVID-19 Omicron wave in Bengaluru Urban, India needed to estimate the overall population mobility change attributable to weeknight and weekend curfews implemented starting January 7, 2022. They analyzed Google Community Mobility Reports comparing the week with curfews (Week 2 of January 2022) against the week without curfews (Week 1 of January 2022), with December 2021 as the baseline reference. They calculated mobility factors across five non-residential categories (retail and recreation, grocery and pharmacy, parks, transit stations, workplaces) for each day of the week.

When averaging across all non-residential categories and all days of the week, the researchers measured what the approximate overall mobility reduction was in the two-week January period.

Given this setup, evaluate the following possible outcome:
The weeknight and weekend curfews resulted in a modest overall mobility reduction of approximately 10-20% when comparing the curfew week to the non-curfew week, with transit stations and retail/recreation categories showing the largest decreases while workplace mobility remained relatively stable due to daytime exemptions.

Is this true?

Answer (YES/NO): NO